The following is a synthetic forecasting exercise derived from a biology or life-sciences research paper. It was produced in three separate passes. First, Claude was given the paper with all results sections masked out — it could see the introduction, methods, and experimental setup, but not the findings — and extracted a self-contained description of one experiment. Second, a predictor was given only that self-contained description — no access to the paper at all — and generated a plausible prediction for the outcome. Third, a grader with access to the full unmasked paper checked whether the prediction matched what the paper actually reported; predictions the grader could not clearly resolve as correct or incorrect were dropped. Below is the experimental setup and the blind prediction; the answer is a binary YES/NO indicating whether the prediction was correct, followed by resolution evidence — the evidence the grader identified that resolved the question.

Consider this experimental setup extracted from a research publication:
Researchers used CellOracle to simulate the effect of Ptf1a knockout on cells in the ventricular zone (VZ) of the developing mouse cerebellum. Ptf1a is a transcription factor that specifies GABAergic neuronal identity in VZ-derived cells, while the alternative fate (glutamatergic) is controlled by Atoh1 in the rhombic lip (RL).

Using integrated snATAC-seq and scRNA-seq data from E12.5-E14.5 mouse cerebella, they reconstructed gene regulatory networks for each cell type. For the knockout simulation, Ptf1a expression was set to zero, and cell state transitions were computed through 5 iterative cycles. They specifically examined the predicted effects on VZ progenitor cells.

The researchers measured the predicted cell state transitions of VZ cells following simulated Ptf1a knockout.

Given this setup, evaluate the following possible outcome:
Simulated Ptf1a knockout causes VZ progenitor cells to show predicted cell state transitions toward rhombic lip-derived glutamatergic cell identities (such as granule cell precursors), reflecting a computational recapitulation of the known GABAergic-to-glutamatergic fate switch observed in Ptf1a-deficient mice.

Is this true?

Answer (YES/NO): NO